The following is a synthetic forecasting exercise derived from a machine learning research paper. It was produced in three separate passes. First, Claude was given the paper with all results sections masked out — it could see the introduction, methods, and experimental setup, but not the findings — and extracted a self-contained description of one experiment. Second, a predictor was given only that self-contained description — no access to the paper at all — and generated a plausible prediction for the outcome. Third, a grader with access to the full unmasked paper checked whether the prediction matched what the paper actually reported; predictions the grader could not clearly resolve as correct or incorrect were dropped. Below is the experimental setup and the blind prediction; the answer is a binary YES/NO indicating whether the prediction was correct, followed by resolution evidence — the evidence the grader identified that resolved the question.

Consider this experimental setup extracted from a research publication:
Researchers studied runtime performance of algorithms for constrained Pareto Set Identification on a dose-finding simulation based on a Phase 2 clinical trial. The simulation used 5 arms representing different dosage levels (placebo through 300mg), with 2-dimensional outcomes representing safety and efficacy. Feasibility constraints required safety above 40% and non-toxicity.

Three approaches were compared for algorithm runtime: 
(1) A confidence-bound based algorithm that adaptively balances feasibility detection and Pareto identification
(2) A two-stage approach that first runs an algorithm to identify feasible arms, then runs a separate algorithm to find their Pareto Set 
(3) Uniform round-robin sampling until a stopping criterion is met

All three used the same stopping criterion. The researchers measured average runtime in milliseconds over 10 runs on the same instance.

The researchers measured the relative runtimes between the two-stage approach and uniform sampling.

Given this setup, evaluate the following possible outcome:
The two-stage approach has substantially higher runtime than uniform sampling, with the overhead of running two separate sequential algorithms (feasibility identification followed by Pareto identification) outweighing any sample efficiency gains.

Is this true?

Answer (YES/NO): YES